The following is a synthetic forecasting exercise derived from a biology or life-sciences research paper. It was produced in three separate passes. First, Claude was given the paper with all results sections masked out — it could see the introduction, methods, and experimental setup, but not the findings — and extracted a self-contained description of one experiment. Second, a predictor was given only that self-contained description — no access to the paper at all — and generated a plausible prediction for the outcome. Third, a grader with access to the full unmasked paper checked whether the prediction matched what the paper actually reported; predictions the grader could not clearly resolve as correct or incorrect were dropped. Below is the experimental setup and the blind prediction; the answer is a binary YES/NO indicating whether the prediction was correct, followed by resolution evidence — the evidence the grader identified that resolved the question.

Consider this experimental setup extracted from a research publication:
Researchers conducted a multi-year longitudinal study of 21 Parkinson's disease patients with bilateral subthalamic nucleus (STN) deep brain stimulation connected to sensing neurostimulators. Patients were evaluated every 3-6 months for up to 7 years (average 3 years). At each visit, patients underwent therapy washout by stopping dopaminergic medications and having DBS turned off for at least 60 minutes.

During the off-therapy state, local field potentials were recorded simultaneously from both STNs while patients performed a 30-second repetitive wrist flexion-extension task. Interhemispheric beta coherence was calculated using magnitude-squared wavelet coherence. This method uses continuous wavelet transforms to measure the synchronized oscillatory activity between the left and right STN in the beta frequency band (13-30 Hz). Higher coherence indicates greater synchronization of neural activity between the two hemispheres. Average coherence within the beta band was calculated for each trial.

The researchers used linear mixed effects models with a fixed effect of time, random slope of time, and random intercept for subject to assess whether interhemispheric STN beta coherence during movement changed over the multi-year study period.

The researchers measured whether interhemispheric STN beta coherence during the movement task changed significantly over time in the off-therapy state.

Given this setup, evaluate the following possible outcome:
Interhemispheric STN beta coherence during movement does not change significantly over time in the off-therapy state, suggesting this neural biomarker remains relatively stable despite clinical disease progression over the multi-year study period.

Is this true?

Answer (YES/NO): NO